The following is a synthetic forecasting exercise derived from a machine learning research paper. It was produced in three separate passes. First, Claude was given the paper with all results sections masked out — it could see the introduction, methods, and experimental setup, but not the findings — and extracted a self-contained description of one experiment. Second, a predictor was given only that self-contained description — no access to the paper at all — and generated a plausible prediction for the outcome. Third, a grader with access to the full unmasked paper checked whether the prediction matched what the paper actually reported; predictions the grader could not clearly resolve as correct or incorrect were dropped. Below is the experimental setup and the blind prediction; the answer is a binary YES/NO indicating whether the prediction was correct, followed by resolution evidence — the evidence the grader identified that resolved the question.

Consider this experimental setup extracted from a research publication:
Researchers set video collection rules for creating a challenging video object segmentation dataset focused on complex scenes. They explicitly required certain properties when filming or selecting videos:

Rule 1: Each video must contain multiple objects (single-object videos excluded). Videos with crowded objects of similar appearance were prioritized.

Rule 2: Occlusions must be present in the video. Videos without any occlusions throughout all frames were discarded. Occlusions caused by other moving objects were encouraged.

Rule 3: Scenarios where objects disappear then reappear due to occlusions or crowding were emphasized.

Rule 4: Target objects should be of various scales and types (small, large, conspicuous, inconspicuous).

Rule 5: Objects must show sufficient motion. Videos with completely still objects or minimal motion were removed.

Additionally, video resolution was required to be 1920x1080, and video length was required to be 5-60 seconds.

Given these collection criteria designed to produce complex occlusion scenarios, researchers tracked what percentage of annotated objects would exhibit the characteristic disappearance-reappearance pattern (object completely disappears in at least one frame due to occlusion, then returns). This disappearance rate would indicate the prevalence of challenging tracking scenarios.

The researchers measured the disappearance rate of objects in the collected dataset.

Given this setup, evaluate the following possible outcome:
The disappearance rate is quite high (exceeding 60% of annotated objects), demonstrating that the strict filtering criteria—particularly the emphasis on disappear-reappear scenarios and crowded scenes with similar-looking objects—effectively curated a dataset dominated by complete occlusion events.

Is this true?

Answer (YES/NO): NO